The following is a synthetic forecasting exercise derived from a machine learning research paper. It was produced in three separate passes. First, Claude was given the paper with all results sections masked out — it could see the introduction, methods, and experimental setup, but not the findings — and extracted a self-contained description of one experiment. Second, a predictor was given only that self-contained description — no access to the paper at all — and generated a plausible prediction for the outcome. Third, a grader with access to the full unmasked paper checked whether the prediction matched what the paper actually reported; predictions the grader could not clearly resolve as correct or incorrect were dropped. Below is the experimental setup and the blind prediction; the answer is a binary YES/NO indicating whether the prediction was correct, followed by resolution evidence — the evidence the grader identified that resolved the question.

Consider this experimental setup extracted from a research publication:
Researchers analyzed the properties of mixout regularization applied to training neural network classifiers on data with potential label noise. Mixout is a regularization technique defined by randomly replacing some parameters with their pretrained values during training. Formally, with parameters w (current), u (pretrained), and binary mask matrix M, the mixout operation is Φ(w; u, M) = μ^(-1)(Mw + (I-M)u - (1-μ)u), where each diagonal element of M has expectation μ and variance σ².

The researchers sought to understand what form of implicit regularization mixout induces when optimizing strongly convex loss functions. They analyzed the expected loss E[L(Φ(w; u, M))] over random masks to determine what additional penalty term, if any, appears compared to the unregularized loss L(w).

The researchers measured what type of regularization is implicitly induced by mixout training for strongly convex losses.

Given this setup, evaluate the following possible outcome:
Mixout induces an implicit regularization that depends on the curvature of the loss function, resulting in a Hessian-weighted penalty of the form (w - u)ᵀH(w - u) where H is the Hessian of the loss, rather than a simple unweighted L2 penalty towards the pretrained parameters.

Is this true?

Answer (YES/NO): NO